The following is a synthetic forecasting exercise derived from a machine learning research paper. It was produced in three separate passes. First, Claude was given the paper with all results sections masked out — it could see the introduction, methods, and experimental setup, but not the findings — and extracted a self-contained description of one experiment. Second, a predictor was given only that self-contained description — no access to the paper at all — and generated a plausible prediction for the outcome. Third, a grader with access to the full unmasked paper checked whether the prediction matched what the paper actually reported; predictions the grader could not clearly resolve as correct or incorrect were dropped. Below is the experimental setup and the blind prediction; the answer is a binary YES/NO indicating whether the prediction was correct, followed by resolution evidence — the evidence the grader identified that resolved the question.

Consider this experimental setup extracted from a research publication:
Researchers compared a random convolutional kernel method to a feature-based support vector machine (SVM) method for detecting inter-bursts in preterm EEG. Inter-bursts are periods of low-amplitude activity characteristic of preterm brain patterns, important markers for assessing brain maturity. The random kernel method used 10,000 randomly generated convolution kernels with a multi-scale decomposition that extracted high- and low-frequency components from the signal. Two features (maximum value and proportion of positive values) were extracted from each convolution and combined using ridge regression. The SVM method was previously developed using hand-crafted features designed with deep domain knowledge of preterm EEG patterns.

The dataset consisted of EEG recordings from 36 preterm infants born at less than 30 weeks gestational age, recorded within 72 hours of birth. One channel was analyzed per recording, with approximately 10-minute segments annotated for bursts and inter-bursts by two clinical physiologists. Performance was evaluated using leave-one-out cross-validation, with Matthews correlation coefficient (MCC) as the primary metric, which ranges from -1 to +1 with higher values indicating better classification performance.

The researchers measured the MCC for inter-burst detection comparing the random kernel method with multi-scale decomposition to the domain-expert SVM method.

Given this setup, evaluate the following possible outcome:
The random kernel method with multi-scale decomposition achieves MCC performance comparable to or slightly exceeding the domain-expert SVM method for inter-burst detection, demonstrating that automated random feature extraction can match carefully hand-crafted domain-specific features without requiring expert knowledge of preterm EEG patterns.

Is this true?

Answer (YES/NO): NO